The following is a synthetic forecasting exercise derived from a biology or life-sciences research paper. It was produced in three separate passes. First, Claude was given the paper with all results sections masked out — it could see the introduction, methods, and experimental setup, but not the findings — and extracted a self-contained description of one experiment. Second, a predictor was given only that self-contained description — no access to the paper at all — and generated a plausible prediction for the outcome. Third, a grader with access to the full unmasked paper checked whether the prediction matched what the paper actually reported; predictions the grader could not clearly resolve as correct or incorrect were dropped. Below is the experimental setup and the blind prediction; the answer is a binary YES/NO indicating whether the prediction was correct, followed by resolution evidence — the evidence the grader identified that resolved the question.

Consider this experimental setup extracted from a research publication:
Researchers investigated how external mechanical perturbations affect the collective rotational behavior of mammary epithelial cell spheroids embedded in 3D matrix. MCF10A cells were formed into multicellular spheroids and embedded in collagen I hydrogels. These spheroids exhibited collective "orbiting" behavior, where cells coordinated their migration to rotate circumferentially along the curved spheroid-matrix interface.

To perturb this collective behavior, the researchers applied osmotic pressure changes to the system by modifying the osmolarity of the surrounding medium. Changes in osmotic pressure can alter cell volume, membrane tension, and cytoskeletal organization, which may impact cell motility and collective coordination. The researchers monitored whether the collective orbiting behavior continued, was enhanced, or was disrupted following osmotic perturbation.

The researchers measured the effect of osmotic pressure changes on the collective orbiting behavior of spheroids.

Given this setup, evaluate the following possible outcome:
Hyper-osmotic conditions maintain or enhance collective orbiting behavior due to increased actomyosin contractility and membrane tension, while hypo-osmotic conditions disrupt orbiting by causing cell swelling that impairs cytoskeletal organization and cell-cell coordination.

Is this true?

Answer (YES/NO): NO